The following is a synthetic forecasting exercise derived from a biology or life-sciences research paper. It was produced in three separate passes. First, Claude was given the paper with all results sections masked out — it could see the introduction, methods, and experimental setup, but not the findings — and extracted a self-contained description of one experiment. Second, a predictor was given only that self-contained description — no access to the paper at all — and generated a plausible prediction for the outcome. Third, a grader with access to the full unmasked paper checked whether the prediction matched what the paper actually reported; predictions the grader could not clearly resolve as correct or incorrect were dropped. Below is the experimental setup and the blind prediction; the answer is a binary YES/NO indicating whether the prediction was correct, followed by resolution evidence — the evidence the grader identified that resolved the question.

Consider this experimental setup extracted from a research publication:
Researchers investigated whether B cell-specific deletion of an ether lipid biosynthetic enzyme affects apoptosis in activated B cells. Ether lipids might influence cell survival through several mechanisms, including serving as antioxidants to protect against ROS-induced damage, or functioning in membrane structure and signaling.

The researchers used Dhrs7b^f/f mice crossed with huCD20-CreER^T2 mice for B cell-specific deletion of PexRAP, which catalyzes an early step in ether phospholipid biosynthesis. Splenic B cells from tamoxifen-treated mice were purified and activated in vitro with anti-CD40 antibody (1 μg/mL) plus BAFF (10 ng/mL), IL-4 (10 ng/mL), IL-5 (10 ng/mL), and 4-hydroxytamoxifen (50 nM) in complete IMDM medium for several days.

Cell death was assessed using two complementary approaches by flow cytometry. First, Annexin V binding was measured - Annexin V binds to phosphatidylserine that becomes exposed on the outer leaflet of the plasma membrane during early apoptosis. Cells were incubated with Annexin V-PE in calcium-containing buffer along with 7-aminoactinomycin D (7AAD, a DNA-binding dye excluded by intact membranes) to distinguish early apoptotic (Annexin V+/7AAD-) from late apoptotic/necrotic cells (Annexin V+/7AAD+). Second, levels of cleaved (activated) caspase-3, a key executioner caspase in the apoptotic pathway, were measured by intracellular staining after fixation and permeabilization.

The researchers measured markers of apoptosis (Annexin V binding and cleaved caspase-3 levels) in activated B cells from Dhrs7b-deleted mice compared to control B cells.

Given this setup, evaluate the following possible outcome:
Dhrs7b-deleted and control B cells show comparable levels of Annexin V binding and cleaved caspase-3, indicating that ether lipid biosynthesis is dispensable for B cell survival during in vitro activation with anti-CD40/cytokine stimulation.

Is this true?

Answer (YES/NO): NO